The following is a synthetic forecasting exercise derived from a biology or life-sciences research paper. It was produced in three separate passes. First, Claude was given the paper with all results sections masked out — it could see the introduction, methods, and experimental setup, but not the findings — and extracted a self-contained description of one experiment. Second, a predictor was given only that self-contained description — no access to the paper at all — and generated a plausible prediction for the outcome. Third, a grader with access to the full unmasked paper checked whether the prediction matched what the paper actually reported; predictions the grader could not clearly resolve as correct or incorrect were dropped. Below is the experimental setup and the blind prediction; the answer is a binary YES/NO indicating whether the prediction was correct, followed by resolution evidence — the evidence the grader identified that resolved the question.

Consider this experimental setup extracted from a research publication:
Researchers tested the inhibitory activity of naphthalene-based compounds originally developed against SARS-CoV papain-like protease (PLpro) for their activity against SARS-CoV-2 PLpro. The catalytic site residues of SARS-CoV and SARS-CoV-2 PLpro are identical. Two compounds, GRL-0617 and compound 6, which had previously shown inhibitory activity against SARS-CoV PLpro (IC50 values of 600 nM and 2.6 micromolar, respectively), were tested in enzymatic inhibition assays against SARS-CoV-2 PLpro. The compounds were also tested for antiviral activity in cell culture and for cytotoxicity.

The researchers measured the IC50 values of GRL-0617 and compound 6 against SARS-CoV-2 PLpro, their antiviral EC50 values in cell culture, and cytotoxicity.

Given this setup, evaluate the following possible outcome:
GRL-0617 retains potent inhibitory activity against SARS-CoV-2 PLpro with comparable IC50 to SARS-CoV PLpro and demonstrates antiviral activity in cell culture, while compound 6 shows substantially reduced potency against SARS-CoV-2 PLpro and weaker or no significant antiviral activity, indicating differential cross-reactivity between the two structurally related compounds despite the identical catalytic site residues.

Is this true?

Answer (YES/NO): NO